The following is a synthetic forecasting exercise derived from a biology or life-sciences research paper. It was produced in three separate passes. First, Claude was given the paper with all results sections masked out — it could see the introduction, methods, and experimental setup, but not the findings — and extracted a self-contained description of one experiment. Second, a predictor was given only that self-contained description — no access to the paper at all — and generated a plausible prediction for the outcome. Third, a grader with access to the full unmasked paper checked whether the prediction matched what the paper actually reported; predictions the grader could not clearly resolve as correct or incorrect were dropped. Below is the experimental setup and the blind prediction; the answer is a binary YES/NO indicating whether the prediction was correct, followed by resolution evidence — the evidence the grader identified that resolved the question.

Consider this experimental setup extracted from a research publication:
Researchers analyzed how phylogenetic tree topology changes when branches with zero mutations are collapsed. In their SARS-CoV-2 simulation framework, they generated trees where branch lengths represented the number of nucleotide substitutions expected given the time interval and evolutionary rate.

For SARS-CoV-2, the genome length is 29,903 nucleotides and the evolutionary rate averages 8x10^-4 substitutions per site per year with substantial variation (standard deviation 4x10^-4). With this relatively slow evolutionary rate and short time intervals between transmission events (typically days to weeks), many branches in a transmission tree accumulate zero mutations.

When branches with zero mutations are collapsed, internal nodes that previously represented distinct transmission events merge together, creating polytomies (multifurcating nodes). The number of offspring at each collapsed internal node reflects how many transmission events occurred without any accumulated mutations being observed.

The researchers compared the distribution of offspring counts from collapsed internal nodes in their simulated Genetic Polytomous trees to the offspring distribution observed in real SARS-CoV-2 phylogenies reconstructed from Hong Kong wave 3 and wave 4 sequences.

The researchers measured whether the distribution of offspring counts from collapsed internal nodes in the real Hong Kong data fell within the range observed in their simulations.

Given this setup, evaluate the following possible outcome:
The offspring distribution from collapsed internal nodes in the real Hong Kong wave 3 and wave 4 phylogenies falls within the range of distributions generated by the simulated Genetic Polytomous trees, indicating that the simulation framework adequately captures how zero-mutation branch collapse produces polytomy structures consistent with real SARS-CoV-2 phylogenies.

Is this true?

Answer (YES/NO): YES